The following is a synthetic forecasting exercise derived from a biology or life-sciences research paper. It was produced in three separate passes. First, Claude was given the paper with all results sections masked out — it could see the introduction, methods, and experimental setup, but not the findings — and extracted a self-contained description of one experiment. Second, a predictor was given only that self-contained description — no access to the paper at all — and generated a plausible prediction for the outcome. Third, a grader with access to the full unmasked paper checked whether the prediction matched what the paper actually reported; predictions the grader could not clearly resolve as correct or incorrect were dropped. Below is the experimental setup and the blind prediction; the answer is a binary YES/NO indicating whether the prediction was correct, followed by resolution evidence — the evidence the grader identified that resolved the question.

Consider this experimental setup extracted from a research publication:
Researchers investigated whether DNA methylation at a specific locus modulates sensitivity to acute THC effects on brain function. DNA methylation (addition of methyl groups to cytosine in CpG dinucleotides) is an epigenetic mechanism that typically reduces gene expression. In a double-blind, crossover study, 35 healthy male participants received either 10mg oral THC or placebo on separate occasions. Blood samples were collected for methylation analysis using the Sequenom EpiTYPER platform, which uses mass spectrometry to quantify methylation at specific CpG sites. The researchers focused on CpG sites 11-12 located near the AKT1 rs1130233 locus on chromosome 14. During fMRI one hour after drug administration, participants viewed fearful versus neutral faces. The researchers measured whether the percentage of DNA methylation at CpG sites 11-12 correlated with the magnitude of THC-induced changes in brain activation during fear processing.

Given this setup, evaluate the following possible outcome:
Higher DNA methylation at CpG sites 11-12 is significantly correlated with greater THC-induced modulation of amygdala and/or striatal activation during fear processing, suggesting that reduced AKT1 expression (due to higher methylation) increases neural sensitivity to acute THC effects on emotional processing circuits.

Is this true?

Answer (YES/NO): NO